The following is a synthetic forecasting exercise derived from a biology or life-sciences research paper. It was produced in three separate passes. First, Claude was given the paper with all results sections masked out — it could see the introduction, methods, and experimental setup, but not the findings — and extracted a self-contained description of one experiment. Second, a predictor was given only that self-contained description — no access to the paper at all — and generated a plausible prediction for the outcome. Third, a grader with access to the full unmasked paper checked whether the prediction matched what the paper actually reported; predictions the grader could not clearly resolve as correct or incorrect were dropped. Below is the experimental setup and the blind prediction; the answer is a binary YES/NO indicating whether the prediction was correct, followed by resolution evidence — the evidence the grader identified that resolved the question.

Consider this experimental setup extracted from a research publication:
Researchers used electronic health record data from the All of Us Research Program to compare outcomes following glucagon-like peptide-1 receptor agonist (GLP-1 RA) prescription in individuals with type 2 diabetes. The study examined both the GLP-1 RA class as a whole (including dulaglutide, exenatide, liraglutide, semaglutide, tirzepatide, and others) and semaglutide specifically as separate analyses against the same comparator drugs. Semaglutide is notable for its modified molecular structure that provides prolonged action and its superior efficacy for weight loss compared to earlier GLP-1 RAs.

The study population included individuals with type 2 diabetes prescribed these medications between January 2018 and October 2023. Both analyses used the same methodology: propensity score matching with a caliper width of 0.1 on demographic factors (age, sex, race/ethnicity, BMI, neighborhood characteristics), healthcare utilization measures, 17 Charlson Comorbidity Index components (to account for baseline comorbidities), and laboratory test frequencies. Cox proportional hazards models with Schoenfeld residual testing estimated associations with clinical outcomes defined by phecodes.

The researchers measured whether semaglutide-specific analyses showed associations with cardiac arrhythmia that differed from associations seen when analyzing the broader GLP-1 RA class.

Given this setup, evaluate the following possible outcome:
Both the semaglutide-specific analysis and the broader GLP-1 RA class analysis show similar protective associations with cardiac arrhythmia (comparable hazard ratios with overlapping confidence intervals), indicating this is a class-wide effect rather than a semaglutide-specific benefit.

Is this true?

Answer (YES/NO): NO